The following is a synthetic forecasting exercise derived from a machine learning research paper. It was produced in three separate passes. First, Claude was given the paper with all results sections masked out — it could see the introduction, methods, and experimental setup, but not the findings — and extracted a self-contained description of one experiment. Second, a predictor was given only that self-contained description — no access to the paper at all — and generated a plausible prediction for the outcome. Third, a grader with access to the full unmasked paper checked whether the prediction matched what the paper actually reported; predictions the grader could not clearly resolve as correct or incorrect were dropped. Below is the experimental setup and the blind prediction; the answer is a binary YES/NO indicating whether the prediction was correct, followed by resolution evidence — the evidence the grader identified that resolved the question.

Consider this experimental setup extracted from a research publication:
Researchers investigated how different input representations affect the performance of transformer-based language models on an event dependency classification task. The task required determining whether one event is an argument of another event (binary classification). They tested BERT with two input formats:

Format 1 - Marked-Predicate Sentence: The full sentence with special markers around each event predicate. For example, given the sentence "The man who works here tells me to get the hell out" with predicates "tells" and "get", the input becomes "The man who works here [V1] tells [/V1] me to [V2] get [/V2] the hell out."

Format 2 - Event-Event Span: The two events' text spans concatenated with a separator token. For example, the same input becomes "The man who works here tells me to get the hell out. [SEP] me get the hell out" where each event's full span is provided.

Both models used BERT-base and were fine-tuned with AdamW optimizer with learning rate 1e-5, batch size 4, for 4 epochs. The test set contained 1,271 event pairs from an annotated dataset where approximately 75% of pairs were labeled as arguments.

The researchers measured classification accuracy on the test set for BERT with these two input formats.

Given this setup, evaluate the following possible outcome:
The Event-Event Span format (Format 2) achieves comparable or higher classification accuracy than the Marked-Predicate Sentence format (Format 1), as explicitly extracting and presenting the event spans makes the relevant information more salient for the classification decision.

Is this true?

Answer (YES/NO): NO